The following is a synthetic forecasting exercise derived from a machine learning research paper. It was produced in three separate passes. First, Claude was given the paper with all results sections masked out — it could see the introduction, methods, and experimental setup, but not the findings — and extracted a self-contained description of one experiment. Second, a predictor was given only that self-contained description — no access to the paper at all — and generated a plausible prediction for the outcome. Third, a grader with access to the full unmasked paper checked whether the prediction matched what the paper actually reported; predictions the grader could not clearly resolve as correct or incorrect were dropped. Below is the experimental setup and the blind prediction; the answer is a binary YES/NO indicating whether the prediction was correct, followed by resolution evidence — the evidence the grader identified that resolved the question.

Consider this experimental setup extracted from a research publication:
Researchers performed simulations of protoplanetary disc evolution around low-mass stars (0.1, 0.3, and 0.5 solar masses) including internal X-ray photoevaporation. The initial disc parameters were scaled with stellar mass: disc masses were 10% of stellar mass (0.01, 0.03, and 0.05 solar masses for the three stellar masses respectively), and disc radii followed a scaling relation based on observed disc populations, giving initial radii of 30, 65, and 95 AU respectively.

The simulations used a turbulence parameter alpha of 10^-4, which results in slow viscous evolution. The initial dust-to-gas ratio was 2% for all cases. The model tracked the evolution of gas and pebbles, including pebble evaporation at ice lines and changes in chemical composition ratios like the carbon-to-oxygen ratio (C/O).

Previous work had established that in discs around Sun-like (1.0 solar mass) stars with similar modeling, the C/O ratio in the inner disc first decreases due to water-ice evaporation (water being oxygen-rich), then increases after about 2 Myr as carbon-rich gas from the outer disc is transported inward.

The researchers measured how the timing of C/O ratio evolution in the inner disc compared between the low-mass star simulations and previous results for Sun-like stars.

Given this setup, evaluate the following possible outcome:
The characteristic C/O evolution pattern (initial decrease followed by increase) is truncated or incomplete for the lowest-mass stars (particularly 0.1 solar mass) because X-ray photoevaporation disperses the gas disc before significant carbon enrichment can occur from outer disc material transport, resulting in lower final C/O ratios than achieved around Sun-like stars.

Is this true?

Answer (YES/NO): NO